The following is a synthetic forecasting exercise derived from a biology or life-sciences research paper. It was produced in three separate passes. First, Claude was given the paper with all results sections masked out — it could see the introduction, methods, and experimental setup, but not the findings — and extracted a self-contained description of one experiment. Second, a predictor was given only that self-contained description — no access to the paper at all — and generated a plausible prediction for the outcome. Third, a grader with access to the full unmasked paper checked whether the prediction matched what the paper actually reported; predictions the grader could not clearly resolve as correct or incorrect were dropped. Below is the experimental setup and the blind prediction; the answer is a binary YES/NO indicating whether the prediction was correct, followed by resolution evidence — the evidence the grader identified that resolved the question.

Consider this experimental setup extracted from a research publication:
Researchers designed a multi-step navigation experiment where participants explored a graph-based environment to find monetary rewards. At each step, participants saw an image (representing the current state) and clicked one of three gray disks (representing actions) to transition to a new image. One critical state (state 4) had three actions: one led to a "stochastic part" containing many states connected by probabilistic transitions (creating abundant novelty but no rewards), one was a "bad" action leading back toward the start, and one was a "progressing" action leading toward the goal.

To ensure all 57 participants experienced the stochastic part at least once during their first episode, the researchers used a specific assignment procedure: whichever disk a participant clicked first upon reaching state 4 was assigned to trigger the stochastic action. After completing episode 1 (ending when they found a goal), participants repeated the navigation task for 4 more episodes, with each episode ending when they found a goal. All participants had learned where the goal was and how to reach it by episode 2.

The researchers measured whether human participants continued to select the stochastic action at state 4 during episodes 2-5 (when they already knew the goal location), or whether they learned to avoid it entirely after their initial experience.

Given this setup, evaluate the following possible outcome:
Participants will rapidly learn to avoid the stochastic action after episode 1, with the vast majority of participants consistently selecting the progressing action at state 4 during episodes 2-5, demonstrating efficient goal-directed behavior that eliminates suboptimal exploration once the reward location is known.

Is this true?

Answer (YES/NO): NO